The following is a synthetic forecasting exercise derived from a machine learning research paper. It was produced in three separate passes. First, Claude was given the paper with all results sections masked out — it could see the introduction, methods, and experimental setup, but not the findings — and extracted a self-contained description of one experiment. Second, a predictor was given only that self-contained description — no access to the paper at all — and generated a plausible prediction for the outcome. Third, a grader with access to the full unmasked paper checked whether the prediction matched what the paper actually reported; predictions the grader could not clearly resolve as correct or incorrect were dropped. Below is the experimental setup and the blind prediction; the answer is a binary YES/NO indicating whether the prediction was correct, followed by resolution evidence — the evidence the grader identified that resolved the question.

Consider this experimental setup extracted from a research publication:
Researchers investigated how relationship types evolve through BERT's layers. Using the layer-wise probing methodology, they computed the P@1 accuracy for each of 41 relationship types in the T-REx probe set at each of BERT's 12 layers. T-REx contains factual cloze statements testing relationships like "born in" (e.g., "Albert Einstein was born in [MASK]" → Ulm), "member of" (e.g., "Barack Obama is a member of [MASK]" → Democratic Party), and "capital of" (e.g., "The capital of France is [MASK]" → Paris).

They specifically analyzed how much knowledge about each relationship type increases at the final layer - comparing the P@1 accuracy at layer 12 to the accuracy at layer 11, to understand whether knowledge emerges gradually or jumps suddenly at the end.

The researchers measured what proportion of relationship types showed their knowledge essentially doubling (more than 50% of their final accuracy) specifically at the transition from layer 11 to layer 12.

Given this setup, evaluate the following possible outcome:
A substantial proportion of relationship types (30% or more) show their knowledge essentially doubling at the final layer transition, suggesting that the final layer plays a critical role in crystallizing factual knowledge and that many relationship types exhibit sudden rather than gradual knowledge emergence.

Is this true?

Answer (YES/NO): NO